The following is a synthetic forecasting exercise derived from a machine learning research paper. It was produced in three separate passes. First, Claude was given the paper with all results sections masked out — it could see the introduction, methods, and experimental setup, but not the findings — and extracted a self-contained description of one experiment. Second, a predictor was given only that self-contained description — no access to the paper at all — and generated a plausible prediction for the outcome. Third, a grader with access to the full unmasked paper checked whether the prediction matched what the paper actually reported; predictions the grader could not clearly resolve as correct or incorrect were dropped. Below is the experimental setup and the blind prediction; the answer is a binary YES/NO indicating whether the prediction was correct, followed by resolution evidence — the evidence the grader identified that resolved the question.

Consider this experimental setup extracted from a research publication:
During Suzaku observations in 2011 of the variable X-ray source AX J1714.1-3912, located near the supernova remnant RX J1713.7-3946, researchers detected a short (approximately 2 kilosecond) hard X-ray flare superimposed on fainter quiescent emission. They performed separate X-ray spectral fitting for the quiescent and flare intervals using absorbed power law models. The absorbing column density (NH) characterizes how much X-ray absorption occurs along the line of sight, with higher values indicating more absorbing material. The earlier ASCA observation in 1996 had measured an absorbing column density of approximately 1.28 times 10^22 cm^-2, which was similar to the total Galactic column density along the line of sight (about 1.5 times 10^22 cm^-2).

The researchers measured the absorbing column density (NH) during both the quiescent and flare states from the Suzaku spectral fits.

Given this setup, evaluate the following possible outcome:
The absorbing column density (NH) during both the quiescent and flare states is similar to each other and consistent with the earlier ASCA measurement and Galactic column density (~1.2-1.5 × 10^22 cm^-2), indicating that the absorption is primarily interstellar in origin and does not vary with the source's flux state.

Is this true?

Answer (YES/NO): NO